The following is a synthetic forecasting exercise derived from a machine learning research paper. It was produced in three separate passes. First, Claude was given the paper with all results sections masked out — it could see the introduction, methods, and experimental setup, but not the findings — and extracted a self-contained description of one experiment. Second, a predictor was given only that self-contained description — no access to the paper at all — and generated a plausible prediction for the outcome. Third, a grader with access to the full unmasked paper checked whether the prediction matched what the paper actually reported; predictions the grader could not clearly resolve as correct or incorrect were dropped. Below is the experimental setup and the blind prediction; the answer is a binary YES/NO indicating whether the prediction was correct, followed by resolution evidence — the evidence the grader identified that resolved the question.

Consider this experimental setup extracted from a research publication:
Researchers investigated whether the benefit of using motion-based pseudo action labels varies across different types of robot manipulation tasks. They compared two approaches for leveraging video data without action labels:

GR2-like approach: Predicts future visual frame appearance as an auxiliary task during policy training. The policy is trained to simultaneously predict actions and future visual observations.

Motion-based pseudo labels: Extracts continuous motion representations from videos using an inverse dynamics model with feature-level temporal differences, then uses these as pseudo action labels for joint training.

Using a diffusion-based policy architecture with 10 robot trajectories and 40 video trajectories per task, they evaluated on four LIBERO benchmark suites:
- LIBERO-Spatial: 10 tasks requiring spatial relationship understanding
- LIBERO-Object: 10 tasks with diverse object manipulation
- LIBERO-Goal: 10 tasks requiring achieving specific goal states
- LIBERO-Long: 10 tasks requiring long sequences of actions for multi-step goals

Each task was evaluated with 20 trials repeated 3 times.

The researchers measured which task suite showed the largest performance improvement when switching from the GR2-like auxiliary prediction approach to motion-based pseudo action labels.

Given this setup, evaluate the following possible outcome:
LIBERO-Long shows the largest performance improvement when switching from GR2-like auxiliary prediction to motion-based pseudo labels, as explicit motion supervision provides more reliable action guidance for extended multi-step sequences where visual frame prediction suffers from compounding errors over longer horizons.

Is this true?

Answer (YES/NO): YES